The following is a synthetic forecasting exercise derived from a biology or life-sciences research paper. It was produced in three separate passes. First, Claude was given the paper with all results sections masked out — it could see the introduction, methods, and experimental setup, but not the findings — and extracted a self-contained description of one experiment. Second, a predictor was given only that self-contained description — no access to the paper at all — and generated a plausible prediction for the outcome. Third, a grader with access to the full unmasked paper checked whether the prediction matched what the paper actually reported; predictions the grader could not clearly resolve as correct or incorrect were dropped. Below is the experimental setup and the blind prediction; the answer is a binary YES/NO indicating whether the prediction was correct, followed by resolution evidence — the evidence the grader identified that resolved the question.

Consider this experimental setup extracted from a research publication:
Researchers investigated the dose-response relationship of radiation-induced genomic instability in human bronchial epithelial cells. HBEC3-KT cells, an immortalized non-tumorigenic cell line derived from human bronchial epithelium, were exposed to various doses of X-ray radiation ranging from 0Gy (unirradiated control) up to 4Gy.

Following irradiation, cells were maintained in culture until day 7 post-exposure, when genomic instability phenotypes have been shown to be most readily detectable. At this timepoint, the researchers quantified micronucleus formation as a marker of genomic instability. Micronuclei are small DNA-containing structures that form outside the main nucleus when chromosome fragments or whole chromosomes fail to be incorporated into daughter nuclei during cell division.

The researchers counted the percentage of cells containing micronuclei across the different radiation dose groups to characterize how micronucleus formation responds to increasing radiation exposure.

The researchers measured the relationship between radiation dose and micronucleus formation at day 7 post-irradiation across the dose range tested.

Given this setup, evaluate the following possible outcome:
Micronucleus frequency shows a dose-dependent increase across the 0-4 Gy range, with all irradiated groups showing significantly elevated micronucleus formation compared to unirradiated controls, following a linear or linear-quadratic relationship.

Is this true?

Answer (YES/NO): NO